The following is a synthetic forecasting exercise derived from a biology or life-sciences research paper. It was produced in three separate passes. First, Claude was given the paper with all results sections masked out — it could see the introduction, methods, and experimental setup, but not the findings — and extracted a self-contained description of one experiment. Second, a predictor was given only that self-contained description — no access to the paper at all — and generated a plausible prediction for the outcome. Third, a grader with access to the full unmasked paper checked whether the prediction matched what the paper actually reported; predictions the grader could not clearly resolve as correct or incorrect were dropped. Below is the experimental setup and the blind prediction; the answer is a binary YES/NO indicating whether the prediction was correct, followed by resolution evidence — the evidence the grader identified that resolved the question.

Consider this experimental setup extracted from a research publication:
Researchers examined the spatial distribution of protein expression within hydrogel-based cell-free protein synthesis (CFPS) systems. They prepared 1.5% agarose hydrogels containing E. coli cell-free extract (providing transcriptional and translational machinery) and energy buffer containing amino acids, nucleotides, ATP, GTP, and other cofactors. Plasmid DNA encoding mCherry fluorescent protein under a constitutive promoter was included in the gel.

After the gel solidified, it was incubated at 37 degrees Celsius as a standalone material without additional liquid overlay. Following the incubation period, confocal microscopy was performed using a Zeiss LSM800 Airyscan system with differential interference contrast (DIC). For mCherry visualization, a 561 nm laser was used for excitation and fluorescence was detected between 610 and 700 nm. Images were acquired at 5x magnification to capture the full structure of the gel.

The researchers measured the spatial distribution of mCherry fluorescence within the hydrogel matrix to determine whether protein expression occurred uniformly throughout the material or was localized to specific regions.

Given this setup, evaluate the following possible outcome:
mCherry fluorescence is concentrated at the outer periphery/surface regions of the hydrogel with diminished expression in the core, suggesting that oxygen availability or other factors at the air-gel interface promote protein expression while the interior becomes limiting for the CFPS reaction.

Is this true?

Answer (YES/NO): NO